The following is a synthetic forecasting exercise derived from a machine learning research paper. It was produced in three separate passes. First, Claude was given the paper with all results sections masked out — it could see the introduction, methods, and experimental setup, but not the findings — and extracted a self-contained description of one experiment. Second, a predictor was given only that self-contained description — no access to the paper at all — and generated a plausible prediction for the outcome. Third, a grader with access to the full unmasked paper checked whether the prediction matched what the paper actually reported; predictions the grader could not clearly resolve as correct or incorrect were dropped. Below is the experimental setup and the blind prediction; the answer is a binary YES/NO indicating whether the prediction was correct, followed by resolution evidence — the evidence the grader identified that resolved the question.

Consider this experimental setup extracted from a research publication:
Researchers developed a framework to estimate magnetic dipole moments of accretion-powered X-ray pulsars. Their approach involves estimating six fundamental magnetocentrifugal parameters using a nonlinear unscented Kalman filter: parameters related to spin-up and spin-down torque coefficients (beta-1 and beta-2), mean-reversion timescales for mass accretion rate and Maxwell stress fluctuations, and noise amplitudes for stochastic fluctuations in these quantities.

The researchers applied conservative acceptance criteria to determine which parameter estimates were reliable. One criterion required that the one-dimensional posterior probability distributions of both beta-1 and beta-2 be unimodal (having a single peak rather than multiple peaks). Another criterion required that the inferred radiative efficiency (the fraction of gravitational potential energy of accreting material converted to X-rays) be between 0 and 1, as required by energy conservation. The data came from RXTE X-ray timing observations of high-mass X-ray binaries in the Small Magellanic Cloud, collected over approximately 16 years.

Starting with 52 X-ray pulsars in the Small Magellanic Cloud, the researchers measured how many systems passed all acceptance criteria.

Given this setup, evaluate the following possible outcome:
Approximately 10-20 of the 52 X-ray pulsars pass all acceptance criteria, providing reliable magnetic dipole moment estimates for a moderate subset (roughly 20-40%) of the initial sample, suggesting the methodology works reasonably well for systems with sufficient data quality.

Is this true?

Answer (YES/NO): NO